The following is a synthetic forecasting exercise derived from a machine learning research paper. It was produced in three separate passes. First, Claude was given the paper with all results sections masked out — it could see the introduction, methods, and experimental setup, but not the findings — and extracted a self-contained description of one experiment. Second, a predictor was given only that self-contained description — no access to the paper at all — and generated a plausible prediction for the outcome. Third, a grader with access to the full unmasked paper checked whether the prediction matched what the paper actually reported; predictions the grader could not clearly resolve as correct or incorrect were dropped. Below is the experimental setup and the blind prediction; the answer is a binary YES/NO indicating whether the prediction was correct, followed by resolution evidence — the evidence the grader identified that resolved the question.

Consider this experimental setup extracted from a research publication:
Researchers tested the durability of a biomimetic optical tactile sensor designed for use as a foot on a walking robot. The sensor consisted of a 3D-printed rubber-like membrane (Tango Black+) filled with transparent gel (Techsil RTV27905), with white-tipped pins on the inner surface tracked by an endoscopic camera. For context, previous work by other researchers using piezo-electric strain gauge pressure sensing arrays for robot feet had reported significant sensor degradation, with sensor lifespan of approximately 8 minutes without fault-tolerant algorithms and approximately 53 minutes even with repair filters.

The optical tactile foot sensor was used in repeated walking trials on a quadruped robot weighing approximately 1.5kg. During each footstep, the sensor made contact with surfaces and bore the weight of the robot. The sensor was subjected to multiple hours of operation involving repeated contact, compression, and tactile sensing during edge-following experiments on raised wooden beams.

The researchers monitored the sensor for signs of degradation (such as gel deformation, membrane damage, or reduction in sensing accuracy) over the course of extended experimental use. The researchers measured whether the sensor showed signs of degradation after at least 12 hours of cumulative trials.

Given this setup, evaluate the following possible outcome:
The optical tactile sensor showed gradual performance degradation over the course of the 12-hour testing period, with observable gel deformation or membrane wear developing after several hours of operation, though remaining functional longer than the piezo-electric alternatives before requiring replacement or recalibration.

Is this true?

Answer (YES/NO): NO